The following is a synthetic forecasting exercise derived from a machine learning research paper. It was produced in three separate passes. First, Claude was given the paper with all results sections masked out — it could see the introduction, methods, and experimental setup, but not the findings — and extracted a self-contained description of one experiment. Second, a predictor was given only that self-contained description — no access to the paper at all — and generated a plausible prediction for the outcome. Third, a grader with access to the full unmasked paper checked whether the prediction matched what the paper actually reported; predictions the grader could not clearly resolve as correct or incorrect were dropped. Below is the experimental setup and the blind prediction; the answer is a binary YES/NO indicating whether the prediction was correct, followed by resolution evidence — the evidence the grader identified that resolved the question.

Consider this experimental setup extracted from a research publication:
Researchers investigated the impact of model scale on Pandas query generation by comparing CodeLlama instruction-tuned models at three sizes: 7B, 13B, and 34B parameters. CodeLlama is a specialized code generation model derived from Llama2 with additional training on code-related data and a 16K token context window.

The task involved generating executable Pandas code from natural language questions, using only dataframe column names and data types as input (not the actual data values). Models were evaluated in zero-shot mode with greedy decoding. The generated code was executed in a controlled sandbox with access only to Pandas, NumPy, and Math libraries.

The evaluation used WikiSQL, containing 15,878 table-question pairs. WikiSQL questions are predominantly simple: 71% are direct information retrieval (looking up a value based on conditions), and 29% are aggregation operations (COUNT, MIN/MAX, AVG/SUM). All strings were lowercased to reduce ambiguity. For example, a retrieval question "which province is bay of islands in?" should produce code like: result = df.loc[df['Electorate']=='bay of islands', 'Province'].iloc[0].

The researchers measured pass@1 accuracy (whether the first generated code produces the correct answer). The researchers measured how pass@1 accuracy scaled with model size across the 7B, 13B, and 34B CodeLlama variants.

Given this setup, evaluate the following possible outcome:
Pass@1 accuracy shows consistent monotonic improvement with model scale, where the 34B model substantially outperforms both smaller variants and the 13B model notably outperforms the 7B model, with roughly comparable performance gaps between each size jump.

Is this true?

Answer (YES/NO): NO